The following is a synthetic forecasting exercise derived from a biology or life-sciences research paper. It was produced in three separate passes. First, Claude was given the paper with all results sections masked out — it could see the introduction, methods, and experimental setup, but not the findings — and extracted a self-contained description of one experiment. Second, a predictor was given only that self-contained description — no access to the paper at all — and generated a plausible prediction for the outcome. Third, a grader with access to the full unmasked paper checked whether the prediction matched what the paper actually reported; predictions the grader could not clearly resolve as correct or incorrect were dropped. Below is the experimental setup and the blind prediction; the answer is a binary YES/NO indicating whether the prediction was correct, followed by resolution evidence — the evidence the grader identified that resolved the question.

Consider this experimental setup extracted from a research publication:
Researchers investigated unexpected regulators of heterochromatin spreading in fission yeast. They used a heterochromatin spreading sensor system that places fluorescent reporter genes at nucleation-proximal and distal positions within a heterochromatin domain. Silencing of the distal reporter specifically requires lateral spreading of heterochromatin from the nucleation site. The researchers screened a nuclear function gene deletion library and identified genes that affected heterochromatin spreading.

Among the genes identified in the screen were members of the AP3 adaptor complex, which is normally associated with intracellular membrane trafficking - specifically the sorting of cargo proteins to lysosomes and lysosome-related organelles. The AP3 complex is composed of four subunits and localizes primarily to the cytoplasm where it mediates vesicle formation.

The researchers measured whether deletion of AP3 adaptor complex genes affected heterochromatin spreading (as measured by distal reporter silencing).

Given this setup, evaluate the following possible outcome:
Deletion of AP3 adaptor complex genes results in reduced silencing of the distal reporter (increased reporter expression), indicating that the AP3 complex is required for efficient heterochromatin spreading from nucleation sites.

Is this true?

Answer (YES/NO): YES